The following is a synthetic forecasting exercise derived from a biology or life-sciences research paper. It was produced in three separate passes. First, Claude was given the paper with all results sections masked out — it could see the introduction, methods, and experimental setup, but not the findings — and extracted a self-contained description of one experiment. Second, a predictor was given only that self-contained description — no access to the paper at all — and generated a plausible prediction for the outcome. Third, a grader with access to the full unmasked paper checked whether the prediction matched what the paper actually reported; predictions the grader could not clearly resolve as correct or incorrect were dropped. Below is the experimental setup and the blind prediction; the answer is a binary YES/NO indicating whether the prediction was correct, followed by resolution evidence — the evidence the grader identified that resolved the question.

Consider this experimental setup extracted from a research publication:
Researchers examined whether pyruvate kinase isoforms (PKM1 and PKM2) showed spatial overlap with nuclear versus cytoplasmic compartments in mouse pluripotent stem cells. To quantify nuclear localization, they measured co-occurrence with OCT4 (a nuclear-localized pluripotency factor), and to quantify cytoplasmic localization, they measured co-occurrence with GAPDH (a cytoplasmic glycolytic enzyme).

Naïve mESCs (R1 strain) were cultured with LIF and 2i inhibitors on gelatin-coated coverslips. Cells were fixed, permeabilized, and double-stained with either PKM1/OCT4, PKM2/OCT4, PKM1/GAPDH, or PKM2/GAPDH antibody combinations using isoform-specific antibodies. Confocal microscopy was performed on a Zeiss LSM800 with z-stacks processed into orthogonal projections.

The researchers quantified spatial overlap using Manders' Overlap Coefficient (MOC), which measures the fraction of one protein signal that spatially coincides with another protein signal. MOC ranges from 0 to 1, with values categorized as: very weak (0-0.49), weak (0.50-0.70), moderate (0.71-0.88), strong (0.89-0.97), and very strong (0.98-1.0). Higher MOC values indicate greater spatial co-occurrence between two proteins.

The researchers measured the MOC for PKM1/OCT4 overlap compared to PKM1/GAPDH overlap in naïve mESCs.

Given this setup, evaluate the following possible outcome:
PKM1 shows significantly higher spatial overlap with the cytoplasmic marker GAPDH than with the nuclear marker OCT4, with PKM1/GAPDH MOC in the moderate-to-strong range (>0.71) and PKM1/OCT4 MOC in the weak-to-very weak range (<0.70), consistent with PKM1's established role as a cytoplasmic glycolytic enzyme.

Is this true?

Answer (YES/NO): NO